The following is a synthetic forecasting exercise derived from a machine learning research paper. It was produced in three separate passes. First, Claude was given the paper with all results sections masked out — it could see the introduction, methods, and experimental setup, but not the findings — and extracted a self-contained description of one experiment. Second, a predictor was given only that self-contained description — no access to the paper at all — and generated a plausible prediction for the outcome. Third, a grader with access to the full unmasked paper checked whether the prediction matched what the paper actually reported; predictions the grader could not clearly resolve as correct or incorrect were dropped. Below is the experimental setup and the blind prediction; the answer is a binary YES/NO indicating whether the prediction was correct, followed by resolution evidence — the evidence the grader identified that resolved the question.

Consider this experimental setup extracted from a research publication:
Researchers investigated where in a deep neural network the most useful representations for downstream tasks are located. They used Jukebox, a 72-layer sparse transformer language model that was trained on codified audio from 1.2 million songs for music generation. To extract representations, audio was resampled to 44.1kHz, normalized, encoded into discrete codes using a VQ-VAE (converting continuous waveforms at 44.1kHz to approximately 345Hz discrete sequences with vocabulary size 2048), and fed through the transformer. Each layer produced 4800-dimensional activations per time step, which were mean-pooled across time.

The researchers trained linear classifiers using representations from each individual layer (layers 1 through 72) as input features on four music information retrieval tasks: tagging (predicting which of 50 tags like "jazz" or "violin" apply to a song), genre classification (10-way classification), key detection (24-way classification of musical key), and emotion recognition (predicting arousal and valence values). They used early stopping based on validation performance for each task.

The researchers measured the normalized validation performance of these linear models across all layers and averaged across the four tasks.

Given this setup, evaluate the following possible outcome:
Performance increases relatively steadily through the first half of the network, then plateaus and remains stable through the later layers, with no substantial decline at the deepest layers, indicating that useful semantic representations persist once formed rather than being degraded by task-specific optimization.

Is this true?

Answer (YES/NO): NO